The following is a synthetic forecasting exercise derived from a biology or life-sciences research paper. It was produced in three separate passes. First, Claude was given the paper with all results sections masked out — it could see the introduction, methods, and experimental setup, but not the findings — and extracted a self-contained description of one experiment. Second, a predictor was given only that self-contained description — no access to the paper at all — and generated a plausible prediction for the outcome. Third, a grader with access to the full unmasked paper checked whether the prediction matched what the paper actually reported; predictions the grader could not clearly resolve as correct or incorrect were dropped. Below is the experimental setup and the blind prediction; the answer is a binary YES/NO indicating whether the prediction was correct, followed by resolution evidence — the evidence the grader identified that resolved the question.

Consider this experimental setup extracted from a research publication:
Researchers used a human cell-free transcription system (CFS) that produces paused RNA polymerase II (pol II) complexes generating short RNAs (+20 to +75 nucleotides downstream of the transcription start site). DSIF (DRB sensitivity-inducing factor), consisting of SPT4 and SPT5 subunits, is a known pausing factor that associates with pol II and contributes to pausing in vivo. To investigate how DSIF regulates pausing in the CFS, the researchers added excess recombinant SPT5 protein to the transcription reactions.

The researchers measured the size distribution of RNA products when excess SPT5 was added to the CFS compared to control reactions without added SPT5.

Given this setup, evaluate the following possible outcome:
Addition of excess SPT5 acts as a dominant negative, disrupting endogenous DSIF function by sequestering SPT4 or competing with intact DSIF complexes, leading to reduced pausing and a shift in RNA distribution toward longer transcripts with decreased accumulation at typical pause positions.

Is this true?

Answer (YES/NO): NO